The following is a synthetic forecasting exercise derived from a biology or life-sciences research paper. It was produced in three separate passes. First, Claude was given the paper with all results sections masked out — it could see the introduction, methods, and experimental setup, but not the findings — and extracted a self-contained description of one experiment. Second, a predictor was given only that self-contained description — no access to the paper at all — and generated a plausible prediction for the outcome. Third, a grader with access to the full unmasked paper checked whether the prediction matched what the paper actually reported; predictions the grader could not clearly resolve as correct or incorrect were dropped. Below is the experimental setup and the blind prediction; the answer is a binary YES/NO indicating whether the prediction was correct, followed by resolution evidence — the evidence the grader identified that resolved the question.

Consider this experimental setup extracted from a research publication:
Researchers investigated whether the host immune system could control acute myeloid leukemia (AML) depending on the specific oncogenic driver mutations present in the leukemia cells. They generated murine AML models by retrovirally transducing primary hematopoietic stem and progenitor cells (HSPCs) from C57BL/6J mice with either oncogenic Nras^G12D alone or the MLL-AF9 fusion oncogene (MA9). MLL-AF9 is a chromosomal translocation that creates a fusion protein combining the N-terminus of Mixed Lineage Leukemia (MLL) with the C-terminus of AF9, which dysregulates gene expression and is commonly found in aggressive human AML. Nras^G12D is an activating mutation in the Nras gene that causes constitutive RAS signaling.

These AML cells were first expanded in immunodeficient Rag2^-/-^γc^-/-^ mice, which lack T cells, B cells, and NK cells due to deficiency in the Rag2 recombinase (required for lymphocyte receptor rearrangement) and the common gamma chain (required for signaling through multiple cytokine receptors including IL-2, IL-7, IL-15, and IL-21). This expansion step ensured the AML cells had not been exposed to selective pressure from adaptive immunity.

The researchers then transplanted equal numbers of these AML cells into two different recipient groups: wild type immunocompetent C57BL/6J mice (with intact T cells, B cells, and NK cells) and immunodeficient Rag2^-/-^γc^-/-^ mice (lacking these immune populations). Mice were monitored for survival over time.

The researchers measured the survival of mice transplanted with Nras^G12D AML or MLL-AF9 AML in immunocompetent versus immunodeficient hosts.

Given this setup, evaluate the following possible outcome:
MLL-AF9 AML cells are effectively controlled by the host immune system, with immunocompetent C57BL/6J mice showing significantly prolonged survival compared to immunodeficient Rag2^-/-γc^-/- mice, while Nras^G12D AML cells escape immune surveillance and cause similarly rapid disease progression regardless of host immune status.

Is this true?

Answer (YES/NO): NO